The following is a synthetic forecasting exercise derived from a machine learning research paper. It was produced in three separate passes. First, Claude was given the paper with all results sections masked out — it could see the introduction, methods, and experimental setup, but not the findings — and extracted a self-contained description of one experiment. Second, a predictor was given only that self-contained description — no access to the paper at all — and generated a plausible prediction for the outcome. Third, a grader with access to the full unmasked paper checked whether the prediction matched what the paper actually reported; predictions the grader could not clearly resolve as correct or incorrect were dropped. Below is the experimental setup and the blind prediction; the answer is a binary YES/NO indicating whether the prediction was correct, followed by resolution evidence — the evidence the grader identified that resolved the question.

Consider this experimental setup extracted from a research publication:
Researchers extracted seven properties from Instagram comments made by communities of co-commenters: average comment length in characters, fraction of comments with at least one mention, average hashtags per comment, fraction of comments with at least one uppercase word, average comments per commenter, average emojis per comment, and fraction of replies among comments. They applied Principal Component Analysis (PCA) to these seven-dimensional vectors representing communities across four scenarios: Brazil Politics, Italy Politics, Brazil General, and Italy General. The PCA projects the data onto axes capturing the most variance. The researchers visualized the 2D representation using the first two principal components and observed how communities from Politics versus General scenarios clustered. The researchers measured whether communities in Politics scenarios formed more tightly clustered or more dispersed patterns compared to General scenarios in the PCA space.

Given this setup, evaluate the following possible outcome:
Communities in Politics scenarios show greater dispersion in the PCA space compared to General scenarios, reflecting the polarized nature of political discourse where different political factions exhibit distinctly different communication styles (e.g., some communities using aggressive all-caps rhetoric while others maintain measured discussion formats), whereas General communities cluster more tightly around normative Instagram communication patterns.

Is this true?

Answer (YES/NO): NO